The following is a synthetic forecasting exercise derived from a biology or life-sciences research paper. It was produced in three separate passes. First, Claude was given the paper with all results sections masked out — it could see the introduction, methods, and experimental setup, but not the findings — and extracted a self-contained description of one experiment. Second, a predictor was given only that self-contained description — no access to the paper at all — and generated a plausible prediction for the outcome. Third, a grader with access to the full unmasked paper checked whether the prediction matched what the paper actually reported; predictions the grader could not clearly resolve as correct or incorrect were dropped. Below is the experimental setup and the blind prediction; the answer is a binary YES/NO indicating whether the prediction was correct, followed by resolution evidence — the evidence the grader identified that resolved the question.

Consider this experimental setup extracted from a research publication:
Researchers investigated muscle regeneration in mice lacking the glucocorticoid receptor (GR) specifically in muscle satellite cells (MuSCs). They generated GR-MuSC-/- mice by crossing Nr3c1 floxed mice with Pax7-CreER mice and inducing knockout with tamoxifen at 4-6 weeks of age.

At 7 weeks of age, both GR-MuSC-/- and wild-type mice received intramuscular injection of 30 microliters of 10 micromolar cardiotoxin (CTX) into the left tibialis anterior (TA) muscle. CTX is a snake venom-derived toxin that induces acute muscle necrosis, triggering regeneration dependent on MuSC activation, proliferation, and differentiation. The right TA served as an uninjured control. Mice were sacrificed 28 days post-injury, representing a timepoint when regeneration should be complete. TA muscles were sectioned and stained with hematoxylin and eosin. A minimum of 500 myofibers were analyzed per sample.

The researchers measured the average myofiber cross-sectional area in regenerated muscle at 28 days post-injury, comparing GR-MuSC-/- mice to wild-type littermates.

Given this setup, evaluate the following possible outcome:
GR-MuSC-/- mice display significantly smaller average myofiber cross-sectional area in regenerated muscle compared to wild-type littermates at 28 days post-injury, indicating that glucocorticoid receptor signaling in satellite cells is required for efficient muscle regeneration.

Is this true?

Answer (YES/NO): NO